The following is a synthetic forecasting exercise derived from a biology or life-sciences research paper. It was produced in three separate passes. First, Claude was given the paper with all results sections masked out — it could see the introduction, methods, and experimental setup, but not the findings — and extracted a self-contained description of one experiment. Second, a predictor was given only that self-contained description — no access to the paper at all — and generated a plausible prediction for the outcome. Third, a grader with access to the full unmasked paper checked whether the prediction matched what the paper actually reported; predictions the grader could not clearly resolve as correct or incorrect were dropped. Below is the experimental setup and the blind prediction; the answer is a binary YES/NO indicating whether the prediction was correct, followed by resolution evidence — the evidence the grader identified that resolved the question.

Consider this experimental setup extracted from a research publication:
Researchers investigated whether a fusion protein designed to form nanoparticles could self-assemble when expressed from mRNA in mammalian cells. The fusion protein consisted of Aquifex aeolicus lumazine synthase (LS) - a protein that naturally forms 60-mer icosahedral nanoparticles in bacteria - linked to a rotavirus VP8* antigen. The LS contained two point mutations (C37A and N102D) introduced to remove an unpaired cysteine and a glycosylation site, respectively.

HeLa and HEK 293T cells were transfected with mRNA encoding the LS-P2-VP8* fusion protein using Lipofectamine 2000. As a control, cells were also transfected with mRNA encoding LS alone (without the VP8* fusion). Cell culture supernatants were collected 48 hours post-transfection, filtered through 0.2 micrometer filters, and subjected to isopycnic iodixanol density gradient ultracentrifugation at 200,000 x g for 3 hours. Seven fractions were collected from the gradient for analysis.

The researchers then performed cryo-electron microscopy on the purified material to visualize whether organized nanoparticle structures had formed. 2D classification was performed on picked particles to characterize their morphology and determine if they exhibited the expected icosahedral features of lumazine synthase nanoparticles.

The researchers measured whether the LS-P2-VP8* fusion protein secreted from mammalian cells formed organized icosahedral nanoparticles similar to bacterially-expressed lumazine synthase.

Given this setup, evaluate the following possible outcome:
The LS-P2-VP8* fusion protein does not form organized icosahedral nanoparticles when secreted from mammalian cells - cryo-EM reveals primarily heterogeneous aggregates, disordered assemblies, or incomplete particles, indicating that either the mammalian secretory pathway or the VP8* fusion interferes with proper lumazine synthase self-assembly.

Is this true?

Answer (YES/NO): NO